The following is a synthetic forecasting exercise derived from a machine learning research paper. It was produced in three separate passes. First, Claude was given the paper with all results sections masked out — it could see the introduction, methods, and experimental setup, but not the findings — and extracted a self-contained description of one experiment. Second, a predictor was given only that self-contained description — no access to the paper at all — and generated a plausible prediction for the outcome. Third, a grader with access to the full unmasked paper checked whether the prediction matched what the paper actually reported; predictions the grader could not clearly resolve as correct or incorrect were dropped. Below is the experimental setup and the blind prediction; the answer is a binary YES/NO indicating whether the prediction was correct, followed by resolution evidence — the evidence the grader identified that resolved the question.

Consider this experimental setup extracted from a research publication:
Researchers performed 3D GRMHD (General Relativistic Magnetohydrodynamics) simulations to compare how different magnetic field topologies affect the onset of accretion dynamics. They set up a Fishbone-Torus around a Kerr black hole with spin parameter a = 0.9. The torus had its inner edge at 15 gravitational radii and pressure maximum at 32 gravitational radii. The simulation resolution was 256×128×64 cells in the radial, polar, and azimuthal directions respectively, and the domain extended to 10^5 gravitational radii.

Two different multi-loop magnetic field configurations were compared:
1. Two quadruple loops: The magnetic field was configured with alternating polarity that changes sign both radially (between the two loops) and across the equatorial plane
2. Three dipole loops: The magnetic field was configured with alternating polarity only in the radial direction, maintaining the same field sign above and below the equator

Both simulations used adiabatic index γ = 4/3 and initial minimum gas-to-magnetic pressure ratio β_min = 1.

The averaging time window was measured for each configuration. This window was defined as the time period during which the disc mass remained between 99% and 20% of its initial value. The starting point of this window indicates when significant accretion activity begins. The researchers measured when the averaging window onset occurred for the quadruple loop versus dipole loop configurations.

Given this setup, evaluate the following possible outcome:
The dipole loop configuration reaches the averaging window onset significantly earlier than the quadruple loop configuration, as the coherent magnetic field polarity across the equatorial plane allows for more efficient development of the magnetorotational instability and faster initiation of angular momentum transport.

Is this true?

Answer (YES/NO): NO